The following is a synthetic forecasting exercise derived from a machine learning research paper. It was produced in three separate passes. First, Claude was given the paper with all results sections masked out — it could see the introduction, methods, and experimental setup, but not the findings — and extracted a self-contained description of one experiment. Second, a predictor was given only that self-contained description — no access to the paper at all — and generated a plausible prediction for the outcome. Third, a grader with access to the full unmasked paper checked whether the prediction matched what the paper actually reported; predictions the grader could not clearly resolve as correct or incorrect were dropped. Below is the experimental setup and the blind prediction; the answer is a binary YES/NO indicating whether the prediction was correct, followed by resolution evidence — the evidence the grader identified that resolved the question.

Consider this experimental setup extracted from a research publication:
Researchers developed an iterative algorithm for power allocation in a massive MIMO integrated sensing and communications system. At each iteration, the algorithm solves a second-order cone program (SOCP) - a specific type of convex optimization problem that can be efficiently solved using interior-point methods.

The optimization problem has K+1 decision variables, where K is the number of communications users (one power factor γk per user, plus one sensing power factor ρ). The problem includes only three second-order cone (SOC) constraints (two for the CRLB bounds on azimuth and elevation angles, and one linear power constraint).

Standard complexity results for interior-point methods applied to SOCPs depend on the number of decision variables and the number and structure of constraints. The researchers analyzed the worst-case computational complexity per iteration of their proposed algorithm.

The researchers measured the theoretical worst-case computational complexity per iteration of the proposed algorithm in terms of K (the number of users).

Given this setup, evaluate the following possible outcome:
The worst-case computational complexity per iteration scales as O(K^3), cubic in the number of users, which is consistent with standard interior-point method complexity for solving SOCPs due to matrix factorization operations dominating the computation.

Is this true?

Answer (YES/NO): YES